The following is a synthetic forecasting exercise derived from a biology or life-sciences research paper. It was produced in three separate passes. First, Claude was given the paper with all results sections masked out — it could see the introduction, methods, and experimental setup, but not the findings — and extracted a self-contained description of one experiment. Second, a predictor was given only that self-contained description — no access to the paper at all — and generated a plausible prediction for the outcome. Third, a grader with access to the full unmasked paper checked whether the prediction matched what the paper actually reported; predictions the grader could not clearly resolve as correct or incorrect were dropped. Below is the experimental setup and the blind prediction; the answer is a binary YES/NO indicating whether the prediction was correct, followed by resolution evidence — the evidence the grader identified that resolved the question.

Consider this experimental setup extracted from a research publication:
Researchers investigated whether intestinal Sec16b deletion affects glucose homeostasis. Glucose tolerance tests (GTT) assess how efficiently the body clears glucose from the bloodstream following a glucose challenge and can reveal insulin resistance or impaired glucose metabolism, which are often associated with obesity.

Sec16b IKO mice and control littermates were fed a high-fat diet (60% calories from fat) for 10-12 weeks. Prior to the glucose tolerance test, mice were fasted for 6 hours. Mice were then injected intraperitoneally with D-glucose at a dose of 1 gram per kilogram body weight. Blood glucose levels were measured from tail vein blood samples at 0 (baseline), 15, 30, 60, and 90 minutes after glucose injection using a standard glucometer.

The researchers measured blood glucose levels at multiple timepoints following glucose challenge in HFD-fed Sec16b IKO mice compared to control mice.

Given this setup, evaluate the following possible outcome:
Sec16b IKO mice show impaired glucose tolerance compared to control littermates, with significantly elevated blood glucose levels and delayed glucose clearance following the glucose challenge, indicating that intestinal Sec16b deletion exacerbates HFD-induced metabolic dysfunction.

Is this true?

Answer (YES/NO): NO